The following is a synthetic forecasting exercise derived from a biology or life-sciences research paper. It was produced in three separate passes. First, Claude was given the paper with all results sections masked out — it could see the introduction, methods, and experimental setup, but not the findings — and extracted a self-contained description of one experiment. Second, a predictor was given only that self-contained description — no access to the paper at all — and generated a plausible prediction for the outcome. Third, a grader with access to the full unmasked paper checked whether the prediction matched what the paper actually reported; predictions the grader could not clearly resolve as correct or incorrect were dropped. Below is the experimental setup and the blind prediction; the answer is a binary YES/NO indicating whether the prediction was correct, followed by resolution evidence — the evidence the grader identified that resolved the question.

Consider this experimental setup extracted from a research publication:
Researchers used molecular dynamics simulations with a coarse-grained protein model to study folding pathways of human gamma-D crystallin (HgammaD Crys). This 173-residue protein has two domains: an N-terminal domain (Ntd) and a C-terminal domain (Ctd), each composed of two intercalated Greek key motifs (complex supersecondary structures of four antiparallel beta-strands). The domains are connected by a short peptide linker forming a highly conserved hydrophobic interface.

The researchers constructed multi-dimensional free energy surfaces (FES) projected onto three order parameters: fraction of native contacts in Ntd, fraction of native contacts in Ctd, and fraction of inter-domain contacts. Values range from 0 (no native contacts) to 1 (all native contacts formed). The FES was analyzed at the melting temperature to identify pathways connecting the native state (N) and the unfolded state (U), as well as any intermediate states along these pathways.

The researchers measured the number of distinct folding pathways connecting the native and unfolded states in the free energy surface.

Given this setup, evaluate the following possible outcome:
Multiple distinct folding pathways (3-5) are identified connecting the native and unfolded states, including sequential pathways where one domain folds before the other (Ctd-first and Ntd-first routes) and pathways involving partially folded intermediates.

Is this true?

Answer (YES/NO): YES